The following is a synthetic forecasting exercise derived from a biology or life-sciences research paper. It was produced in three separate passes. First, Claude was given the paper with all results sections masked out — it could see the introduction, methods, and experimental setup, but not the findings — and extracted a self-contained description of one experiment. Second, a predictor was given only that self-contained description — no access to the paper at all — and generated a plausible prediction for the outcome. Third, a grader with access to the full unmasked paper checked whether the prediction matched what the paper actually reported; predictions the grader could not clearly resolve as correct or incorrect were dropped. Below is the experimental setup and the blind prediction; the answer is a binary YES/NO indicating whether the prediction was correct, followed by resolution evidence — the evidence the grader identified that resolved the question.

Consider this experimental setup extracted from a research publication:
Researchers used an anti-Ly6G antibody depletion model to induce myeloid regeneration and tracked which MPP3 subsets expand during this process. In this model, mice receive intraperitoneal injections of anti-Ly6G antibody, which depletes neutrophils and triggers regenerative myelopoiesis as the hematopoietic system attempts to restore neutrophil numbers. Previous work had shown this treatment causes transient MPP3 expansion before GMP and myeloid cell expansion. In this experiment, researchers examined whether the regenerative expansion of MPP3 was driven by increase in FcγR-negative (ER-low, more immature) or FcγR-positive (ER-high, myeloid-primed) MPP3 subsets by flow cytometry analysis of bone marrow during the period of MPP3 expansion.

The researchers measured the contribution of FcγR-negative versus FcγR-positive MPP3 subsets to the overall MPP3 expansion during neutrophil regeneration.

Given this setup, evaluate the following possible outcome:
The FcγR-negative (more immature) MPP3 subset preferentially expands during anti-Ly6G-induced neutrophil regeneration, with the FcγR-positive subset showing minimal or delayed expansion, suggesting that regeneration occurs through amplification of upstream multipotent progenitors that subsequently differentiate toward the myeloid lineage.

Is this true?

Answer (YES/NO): NO